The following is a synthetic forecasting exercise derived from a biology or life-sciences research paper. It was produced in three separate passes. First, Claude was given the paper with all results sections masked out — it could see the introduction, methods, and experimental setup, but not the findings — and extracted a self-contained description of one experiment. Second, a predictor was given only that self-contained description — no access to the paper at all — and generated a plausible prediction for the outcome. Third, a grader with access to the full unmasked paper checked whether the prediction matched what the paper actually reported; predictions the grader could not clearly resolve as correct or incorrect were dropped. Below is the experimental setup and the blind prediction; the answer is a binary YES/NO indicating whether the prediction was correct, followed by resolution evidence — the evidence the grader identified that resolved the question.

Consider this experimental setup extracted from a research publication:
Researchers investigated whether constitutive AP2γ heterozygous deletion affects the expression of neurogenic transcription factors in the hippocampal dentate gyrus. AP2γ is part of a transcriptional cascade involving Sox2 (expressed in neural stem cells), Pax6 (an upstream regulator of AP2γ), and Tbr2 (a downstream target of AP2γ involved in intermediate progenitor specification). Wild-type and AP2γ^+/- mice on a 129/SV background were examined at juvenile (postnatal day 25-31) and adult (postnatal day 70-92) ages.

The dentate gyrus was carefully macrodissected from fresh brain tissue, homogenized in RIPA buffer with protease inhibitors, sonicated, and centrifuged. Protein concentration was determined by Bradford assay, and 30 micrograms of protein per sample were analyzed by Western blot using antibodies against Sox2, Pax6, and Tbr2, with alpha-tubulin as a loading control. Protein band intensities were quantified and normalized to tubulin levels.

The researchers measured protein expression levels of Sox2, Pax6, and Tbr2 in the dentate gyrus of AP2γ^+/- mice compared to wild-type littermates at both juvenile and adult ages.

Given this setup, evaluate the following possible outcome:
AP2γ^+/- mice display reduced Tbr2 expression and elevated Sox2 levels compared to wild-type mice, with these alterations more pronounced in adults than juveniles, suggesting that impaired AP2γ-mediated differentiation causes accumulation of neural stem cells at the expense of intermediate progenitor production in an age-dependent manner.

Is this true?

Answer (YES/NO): NO